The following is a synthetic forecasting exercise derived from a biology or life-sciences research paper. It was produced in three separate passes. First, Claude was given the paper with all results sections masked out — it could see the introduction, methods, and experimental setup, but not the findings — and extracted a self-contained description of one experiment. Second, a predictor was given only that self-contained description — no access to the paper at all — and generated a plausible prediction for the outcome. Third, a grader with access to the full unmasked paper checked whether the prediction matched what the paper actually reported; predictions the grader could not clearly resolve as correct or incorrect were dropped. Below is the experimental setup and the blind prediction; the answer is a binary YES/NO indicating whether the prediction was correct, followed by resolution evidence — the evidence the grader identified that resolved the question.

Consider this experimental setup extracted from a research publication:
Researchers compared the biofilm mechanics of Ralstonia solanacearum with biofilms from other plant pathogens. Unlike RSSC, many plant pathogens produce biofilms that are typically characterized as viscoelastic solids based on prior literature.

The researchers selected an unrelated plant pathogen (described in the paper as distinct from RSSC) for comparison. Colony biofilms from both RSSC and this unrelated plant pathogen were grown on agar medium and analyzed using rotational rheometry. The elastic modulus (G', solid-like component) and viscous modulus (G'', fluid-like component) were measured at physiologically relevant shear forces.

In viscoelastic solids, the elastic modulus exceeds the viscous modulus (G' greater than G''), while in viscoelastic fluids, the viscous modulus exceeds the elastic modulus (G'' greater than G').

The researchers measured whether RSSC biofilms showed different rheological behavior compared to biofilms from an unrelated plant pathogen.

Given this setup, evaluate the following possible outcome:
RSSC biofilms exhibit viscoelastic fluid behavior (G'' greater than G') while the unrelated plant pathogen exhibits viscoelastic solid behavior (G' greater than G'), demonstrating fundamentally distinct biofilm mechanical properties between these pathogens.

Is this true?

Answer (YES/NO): YES